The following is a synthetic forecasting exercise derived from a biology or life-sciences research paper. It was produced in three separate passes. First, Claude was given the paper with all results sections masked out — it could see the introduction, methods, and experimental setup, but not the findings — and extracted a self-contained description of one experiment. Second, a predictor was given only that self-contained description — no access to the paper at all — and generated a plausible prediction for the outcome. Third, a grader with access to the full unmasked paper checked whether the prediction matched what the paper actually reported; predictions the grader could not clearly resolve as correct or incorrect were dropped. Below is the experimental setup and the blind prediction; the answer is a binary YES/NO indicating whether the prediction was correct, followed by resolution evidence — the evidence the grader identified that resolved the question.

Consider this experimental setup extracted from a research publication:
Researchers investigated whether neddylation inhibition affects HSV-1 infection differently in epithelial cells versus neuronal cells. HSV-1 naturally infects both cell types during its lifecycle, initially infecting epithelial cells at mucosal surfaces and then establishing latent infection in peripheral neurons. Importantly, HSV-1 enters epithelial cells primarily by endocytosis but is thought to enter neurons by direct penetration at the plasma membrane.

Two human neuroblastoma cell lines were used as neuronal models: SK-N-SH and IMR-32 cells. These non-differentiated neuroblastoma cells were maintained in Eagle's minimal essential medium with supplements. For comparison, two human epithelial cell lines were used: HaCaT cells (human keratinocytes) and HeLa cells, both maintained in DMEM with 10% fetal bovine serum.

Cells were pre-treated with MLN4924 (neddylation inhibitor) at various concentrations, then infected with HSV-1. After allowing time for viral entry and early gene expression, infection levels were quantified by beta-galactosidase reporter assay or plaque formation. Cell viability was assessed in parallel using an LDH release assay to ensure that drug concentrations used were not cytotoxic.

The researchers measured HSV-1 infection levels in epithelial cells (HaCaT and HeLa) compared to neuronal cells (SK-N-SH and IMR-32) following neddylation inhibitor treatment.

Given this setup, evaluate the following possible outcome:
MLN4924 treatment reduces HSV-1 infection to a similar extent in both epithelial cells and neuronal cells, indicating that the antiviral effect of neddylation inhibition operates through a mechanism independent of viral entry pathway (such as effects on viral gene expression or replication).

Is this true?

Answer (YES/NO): NO